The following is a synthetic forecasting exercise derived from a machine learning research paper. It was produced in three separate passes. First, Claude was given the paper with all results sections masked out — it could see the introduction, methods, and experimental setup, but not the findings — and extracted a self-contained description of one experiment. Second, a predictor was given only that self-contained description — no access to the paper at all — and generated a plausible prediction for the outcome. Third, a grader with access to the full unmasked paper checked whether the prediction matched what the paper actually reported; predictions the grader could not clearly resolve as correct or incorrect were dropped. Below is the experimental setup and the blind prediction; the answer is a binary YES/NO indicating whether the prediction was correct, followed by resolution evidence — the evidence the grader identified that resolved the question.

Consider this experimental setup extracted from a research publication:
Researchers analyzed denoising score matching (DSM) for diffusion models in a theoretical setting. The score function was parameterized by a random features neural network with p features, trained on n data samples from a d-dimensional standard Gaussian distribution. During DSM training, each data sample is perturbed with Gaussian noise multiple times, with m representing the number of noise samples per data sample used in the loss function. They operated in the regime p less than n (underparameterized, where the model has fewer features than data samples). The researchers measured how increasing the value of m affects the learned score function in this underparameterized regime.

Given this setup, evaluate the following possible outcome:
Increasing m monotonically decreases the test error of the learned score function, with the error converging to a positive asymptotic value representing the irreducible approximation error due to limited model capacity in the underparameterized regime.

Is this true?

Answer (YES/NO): NO